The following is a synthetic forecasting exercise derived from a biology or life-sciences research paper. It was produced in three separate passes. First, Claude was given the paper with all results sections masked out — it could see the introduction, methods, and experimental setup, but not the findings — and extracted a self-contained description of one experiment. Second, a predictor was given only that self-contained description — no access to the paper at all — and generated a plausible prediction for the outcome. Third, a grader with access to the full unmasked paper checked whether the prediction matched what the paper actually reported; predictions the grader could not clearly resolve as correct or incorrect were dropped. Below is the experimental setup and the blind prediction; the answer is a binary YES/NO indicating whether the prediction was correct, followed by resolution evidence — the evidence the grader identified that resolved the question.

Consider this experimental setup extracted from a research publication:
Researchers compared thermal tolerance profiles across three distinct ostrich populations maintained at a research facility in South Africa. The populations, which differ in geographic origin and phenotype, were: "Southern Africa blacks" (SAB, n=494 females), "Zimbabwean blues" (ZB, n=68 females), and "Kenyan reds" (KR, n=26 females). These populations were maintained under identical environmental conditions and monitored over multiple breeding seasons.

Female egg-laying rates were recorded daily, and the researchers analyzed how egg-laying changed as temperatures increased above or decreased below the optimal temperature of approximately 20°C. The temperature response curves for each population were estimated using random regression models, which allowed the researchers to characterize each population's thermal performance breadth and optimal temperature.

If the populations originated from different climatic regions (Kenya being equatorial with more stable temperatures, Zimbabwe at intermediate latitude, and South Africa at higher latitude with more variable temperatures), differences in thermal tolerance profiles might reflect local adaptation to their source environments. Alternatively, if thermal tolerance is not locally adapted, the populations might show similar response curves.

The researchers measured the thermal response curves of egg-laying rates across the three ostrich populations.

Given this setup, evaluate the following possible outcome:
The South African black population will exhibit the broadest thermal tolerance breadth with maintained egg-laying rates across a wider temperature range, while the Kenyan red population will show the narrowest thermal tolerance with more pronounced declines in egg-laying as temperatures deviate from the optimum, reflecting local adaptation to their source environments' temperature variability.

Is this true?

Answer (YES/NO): NO